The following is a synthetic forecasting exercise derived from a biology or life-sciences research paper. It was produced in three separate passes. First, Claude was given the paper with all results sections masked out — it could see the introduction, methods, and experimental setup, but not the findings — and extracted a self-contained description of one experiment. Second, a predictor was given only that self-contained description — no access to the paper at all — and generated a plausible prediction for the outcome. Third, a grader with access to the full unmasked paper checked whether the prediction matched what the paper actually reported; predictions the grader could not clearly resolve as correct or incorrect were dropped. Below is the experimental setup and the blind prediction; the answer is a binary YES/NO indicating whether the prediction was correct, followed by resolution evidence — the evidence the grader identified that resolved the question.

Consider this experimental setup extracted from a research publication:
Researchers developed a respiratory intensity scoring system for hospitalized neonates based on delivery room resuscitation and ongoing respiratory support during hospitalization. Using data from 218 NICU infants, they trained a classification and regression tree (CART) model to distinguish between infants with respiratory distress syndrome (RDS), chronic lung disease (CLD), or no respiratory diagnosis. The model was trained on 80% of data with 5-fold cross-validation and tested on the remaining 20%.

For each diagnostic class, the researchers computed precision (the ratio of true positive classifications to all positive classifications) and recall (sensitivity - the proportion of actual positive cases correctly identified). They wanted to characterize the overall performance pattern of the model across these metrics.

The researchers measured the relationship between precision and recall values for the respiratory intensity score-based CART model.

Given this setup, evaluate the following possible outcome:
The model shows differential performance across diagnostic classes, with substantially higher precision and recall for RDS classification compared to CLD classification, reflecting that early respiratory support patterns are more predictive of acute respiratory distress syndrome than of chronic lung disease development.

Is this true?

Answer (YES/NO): NO